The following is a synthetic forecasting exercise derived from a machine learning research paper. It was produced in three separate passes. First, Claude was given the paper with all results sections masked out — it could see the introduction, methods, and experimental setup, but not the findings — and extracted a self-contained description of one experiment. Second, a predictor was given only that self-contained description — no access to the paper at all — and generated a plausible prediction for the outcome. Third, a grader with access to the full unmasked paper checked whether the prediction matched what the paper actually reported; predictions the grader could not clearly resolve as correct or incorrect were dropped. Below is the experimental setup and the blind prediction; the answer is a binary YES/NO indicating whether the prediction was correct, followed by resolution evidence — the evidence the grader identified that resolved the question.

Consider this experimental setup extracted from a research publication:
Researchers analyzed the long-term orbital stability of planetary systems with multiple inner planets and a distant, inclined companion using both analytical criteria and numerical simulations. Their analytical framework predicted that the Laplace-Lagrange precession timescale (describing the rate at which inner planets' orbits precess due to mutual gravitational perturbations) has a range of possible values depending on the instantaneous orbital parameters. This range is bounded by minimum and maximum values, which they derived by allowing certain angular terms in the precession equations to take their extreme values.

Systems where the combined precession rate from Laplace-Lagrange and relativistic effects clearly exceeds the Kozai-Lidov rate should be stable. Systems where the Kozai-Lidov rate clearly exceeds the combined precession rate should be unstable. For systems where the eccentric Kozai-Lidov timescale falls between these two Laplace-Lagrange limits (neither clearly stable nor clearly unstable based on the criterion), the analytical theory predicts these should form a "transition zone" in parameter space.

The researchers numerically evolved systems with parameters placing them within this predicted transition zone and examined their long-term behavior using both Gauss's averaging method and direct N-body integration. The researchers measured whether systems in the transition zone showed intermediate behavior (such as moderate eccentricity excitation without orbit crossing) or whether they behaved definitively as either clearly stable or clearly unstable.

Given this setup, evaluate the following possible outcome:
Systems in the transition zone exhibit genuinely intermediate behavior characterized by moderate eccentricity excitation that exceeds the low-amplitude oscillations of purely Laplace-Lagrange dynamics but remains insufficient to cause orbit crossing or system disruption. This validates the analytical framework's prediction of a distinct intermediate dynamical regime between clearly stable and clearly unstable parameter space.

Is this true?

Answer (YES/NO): NO